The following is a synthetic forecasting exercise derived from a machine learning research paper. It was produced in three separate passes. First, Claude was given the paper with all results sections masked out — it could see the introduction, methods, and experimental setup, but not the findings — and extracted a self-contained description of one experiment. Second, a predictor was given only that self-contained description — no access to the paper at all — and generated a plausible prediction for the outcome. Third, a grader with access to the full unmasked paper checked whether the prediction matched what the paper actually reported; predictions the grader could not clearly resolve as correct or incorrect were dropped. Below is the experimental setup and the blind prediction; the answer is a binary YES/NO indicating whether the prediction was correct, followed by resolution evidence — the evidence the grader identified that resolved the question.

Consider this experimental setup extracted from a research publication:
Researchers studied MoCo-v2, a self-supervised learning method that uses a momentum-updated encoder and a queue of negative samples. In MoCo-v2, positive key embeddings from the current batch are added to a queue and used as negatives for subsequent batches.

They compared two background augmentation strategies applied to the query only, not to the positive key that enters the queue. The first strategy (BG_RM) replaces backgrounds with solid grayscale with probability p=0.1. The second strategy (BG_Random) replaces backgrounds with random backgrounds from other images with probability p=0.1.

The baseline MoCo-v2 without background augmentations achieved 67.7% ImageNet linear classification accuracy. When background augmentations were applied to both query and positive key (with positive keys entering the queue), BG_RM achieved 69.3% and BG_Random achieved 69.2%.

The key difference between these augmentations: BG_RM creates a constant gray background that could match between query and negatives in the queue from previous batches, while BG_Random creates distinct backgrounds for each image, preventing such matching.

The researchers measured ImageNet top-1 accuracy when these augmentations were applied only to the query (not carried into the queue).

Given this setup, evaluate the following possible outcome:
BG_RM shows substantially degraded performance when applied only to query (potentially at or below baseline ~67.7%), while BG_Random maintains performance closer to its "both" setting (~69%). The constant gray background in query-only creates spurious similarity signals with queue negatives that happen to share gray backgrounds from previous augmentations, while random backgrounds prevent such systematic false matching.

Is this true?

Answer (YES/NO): NO